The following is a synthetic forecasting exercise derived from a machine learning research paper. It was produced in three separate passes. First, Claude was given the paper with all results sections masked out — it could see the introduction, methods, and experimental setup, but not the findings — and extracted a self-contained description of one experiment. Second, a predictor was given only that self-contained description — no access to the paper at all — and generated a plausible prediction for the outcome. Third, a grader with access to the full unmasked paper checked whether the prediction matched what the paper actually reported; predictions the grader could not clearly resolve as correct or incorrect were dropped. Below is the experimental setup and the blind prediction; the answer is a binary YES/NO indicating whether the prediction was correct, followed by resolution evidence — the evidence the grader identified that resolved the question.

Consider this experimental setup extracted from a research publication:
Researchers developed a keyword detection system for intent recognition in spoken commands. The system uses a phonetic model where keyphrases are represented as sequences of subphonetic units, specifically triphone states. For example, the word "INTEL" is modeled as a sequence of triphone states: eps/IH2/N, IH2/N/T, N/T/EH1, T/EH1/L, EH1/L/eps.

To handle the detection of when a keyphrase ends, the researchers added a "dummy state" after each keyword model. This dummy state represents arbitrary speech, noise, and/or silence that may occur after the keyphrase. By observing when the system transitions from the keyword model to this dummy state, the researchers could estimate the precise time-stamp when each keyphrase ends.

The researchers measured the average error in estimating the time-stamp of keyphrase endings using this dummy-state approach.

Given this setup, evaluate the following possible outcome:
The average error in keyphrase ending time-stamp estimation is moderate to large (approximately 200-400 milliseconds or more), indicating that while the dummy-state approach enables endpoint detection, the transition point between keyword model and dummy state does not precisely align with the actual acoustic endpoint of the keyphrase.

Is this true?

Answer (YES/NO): NO